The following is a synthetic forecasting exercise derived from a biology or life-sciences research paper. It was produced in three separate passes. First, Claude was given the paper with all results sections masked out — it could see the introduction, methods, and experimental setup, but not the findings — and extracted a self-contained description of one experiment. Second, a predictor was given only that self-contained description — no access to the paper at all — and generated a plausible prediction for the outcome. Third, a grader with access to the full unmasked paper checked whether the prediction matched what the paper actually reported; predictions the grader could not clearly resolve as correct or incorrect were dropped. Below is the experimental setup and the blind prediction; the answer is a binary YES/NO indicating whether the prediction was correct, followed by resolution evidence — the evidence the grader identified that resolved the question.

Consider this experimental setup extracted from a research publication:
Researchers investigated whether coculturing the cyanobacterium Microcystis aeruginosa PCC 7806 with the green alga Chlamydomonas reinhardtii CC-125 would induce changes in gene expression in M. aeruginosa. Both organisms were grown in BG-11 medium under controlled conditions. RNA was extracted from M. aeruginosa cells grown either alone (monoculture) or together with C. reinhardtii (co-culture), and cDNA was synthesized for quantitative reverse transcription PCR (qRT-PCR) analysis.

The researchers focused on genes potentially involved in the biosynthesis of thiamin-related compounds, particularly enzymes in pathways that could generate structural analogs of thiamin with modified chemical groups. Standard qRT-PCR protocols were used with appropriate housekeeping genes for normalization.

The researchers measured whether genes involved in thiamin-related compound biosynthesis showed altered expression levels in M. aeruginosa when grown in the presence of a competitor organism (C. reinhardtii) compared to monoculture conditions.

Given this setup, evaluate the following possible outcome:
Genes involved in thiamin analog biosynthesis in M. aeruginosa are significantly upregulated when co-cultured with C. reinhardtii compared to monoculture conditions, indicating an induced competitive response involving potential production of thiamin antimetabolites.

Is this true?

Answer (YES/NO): YES